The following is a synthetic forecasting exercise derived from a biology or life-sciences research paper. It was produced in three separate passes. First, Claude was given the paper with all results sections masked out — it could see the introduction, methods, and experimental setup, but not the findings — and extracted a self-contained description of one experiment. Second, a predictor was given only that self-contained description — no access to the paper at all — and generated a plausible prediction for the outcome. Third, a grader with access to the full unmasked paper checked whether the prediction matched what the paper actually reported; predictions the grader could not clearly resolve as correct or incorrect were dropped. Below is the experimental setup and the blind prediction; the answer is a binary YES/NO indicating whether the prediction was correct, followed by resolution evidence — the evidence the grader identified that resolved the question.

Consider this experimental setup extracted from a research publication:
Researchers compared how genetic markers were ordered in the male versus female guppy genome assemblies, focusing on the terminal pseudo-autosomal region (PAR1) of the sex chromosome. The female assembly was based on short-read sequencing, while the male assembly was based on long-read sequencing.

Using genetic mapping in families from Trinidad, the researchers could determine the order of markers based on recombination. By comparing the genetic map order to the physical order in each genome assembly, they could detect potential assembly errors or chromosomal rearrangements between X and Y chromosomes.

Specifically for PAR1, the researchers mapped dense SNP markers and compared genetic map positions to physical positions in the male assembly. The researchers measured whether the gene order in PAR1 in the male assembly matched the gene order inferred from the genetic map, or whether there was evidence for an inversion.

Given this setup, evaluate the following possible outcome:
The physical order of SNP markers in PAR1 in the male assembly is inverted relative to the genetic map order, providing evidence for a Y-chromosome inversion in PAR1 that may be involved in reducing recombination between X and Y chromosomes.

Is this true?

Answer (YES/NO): NO